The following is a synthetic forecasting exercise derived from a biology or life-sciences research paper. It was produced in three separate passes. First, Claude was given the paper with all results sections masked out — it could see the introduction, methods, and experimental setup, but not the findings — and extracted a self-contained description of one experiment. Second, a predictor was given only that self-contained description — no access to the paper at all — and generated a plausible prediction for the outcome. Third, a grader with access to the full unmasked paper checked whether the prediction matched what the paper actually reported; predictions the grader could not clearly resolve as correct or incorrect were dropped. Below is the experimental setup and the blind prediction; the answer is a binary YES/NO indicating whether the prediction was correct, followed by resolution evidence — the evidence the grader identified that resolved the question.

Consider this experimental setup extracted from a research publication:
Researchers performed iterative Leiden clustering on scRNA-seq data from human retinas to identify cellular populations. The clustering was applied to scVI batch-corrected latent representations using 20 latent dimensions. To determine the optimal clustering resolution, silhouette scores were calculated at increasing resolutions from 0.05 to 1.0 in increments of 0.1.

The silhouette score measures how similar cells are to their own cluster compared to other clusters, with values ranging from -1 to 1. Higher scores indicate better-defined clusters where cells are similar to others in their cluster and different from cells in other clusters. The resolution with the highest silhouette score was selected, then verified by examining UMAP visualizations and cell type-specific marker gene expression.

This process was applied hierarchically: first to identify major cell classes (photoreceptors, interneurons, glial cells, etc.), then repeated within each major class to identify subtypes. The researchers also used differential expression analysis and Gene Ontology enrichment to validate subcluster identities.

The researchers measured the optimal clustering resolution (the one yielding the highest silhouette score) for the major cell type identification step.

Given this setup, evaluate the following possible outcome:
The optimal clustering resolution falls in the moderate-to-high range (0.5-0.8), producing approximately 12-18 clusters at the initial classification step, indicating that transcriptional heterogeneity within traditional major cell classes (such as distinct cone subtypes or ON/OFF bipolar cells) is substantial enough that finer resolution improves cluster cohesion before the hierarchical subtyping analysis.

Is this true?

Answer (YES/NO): NO